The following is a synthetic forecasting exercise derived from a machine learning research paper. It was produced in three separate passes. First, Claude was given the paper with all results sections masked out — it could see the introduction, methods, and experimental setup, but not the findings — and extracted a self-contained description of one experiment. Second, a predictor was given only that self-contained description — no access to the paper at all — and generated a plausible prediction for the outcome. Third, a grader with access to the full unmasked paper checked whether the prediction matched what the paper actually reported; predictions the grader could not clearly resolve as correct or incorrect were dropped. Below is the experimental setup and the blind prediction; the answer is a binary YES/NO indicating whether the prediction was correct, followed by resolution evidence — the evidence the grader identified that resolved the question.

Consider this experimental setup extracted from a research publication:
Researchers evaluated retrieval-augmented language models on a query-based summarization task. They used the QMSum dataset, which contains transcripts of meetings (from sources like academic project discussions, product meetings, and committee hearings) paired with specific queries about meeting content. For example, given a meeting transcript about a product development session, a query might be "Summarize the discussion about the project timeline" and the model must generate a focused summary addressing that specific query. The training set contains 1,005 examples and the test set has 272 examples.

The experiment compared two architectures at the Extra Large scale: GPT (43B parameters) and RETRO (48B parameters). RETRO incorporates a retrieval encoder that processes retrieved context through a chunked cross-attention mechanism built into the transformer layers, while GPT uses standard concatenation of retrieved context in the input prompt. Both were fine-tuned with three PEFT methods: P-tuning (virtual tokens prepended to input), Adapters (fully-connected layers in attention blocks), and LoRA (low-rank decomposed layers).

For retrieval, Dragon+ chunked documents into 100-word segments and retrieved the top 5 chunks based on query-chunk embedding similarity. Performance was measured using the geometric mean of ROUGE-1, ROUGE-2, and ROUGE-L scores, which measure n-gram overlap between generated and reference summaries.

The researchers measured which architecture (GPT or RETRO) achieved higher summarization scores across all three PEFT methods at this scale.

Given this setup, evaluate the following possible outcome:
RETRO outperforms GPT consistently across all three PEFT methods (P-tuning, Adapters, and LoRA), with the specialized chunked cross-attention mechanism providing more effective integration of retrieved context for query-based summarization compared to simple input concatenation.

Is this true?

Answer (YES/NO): NO